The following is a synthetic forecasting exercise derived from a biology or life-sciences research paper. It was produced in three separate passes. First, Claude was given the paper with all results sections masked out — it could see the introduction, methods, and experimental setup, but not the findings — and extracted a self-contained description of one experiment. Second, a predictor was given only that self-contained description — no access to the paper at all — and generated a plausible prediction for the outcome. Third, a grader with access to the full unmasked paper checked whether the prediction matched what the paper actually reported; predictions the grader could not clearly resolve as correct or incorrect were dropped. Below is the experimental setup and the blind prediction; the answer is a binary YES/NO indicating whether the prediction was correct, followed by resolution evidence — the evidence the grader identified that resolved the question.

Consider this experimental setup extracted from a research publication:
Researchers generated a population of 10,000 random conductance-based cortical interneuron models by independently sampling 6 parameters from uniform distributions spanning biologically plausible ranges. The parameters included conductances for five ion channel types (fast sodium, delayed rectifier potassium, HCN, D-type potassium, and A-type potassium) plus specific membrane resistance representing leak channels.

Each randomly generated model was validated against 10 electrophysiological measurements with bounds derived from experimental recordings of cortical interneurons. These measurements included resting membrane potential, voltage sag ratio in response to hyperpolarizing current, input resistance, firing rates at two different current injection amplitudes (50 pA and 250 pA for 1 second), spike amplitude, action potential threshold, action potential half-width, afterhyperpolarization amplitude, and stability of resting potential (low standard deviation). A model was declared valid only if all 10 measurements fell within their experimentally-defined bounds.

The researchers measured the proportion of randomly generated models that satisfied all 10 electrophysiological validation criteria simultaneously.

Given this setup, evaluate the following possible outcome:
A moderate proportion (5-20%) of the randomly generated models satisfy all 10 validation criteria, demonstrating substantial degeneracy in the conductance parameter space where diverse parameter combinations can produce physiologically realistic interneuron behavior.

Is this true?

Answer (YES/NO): YES